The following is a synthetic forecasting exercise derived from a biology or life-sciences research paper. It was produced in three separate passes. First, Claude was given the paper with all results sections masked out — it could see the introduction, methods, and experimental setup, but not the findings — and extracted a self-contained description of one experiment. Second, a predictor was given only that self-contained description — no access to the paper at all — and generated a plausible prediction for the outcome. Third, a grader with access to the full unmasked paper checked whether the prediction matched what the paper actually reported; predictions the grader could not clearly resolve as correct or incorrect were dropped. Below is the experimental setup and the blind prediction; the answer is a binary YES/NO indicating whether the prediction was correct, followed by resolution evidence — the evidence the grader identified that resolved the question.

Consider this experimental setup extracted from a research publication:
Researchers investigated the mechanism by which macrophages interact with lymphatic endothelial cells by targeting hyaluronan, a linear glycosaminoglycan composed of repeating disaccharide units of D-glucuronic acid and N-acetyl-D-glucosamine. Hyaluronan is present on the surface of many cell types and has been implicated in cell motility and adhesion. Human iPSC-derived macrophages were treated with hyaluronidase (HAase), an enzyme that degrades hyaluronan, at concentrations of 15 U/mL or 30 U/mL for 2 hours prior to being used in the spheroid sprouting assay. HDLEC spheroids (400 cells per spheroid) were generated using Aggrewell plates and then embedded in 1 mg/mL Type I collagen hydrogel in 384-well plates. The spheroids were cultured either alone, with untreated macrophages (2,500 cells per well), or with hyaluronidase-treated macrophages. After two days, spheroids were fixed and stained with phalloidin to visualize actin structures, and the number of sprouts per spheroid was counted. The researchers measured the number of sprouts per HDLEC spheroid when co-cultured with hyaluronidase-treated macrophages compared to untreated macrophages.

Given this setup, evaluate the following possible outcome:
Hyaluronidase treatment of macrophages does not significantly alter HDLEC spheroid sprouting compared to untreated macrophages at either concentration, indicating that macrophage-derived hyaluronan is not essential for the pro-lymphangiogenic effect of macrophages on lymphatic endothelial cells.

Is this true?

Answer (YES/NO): NO